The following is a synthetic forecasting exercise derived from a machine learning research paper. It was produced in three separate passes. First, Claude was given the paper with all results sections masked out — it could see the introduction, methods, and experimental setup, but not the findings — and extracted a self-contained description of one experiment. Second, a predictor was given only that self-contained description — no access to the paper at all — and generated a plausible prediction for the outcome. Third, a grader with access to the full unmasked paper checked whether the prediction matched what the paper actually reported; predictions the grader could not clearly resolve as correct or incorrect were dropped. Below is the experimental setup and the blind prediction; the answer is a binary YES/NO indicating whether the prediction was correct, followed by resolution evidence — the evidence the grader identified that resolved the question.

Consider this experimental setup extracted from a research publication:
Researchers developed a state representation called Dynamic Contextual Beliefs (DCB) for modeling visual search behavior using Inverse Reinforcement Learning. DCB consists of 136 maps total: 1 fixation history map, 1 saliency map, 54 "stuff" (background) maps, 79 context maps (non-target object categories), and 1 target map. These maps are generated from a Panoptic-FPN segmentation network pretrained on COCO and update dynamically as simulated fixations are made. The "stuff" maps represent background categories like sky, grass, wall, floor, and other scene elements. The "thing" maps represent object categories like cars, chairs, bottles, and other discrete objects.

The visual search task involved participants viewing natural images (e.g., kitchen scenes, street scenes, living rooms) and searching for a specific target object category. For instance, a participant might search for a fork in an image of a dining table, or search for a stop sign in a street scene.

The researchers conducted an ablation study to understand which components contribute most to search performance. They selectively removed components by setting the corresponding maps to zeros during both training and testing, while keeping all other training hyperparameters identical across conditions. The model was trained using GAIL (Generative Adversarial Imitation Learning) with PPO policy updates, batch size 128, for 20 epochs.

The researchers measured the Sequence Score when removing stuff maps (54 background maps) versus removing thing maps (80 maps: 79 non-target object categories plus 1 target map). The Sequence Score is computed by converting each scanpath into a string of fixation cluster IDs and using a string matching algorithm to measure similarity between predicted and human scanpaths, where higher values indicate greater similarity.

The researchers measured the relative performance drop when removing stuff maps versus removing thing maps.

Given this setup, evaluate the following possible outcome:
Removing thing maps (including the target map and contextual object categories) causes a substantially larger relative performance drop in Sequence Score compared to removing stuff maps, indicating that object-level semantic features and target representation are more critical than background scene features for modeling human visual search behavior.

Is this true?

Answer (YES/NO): YES